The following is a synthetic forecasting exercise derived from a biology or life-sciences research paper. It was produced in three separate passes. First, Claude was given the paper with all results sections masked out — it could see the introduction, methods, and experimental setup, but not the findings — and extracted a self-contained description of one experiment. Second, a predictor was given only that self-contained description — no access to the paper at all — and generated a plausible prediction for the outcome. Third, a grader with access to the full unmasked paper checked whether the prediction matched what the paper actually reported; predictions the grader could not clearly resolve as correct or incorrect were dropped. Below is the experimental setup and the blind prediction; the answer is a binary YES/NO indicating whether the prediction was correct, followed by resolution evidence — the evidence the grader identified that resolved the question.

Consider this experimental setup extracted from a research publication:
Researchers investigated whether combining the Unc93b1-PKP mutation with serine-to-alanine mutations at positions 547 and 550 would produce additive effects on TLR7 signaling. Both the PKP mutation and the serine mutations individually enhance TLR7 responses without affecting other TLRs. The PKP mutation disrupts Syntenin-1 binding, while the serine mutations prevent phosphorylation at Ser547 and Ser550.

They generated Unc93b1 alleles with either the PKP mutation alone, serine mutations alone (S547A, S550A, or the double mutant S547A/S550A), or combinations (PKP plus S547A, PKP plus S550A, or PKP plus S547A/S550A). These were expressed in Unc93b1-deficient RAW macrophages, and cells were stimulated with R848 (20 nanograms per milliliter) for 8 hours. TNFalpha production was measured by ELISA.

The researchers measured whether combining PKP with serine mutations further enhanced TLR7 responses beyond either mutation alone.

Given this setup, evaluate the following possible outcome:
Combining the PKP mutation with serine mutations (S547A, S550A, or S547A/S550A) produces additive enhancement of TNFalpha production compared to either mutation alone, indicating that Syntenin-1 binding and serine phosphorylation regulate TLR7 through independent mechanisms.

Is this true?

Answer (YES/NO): NO